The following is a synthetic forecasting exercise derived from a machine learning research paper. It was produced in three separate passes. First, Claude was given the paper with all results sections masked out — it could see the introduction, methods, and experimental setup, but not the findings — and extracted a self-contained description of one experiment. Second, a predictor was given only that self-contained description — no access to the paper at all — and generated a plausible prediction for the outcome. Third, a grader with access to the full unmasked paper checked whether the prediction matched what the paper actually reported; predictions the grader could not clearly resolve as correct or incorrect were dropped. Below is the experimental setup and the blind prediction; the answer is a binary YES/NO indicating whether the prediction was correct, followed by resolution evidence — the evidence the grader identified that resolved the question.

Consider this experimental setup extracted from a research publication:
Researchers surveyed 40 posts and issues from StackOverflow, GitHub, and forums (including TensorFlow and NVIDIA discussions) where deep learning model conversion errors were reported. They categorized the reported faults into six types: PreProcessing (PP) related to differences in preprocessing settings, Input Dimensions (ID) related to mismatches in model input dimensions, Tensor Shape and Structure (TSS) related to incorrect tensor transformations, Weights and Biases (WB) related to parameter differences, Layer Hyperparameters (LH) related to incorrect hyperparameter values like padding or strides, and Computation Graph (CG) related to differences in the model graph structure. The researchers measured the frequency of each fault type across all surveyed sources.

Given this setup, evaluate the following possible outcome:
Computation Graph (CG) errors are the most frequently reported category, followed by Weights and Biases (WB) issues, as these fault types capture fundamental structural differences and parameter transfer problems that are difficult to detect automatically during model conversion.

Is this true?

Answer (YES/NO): NO